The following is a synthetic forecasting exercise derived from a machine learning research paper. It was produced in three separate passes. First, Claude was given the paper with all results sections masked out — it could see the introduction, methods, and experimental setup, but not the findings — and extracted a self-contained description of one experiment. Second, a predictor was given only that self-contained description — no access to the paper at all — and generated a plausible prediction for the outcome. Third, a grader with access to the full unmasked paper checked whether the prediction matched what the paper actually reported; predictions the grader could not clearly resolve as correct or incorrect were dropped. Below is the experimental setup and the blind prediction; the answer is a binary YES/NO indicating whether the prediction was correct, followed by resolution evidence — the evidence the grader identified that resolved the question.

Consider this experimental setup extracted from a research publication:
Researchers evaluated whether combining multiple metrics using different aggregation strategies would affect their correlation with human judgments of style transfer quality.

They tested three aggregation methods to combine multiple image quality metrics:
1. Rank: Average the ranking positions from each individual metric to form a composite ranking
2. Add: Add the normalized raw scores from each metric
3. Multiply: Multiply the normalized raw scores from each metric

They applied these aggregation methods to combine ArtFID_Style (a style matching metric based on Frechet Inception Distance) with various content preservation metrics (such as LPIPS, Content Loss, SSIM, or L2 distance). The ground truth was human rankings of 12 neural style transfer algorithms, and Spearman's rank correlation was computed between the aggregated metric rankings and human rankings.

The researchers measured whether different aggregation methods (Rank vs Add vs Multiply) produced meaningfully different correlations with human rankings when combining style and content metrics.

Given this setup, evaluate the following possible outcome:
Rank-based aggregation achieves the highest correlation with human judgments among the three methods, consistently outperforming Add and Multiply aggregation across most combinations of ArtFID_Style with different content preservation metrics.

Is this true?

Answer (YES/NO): NO